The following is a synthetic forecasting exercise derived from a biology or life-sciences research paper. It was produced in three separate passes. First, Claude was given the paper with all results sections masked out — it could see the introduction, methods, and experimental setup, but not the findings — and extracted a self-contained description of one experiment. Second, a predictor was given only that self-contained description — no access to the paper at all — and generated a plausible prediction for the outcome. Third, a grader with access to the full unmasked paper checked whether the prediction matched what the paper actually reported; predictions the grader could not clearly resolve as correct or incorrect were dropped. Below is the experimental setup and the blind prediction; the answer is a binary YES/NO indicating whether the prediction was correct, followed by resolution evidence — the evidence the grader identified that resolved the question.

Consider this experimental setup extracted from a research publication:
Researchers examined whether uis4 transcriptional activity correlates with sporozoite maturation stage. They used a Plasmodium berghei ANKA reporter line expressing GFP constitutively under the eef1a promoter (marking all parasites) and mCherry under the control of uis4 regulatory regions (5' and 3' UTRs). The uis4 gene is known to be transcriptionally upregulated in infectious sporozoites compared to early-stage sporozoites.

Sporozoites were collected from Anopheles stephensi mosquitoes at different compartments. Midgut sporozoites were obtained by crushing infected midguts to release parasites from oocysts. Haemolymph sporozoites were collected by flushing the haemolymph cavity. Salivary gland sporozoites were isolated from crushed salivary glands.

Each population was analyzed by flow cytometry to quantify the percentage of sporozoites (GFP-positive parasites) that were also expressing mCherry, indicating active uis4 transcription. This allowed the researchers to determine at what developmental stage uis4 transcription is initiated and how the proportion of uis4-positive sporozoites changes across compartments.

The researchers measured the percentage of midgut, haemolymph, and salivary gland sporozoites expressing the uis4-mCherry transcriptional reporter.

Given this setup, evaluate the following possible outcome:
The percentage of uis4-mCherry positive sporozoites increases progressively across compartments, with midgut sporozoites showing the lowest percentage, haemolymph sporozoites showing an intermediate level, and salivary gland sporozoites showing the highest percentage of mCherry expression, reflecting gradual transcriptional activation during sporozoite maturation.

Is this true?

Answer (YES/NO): YES